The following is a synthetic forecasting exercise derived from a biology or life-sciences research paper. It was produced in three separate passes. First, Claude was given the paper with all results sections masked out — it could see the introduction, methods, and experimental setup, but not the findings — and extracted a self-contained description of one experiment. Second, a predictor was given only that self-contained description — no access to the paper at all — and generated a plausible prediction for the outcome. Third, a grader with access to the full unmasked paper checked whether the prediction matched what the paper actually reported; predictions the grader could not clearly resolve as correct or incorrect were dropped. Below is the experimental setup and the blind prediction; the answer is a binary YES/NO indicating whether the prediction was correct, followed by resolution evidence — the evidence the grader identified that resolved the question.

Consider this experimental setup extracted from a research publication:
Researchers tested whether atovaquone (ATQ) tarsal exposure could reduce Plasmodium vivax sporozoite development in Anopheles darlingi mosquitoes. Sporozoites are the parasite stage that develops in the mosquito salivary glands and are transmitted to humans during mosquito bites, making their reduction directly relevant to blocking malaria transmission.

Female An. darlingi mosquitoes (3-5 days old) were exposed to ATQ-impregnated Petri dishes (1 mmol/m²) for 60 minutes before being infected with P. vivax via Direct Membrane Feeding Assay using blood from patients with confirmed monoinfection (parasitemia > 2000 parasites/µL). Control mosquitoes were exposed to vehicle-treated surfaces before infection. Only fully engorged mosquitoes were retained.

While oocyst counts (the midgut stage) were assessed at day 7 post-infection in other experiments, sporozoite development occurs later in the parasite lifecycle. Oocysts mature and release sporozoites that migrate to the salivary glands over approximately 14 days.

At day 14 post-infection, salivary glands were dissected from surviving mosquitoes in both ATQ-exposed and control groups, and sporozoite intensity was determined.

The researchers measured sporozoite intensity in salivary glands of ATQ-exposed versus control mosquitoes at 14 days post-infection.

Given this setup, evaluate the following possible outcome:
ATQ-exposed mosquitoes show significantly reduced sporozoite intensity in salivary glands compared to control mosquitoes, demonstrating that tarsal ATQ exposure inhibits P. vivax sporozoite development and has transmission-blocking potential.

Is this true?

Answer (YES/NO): YES